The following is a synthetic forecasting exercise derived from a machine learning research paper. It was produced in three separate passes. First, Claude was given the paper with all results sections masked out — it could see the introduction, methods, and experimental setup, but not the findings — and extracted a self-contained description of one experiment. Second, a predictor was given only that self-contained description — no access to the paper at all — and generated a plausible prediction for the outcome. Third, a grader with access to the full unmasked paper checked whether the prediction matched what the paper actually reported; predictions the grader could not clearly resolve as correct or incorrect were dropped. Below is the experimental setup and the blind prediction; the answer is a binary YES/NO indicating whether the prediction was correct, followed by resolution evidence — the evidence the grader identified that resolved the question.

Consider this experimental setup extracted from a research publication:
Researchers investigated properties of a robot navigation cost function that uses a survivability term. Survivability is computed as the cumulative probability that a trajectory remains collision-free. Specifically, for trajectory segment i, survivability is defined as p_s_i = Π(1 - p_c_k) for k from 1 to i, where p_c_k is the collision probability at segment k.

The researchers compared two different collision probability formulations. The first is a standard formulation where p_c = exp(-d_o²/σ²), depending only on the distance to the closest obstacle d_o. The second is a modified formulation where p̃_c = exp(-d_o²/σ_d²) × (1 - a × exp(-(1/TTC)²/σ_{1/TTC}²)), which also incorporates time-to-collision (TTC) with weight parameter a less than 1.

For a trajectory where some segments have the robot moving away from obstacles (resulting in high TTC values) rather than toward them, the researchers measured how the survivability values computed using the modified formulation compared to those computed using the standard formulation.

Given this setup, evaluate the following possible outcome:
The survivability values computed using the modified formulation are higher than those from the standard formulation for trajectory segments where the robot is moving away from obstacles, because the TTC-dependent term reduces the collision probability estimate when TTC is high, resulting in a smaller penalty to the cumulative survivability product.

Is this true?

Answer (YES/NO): YES